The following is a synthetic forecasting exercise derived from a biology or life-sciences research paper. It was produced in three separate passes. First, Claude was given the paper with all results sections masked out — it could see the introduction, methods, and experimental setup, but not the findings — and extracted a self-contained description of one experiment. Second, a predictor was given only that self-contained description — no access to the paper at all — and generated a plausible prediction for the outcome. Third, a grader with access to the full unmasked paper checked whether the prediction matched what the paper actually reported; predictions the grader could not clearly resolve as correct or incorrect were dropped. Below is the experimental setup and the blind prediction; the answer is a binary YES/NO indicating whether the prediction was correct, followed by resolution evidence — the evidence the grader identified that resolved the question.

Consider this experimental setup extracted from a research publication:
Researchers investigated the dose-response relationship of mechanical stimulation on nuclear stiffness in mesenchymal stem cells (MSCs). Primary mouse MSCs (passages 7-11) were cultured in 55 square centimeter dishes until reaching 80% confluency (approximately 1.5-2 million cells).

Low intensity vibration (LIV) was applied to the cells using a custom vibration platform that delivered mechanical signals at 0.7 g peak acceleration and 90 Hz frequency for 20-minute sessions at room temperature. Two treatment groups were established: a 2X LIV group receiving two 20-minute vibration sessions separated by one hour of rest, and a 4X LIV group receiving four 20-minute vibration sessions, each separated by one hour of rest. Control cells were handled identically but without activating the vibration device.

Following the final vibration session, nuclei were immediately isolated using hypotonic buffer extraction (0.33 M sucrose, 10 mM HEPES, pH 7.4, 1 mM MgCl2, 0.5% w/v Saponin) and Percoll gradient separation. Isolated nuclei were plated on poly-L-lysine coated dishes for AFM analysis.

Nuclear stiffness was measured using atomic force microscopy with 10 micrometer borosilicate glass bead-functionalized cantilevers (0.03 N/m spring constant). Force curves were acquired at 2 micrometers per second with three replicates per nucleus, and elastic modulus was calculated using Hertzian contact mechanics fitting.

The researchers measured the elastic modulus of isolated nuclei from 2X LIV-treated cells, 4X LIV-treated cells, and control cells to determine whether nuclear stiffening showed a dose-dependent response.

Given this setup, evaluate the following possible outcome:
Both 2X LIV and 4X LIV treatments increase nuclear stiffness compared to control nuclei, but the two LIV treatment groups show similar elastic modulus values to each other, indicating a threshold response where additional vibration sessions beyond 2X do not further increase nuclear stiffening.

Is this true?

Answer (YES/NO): NO